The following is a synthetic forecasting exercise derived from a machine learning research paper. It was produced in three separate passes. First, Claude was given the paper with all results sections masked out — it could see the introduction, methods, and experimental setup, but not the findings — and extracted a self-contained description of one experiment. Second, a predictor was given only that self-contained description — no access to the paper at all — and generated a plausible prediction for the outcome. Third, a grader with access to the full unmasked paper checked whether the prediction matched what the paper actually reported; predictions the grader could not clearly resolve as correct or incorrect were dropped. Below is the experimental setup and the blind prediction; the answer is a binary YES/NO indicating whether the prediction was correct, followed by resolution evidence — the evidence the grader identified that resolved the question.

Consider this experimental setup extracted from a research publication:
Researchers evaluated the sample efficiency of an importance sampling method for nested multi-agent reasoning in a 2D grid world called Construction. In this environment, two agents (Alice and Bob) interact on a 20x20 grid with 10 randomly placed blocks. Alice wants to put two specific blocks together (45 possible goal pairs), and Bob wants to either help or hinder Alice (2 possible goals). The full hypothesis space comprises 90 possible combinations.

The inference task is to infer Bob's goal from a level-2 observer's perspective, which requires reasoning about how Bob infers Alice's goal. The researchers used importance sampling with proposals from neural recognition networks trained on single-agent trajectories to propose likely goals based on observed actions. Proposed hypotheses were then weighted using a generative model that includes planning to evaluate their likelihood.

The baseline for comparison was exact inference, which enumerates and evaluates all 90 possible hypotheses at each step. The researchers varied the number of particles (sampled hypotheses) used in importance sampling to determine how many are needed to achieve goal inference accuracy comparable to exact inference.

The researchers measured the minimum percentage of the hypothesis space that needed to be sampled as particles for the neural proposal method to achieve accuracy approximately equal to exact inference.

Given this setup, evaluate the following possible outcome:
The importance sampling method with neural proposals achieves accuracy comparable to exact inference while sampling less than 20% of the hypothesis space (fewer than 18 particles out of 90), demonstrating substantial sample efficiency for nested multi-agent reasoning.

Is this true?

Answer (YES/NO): YES